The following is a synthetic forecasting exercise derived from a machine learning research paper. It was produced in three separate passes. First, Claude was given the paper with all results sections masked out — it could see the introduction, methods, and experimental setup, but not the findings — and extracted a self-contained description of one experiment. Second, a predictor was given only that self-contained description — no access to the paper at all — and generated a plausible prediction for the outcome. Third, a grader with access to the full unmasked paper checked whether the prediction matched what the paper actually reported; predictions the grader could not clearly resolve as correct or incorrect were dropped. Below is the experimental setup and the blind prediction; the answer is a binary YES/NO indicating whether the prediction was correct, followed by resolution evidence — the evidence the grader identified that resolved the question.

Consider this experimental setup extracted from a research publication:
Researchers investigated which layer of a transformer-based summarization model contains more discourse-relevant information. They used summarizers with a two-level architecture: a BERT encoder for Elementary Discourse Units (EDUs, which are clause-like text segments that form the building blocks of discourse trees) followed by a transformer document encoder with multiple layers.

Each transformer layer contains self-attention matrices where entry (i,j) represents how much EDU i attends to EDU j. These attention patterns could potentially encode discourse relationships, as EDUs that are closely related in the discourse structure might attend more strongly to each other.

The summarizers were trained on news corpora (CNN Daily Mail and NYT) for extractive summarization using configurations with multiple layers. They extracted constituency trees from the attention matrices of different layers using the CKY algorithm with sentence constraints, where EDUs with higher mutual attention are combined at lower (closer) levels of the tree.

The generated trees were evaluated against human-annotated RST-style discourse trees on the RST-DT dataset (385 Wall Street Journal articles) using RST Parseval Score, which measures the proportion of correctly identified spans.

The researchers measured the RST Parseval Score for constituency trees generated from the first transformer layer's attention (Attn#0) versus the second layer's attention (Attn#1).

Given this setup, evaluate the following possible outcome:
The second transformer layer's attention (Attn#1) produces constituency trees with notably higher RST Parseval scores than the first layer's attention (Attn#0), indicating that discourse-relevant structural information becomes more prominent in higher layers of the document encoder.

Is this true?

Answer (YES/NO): NO